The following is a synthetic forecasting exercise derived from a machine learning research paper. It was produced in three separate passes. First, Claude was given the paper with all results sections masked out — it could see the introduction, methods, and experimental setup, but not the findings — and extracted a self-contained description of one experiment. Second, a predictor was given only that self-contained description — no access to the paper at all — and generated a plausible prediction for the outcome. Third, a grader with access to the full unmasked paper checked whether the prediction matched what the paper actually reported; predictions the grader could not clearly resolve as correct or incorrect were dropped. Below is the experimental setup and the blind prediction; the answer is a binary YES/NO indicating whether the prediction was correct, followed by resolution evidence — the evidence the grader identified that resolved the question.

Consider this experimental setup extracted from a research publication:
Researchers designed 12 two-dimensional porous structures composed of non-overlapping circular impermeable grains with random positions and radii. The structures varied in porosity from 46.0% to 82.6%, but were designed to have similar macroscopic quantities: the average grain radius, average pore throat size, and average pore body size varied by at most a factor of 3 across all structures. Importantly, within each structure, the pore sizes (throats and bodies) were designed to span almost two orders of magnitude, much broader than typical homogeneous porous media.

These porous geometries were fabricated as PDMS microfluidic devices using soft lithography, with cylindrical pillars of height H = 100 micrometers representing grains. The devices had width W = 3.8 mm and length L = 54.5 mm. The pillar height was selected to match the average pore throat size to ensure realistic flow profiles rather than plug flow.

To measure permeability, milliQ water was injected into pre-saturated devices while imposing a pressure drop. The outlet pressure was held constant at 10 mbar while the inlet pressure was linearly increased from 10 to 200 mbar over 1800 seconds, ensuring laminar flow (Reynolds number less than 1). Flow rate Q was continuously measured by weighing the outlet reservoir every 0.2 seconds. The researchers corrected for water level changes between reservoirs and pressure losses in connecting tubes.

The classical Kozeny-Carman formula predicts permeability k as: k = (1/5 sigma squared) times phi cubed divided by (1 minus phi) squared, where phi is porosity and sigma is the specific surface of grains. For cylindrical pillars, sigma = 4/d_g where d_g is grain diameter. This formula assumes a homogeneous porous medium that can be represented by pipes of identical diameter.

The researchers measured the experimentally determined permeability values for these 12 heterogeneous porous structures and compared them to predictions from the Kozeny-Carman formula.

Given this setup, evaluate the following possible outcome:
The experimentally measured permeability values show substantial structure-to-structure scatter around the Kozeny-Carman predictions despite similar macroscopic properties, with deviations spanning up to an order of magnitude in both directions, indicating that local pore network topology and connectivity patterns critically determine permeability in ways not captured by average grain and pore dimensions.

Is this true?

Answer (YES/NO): NO